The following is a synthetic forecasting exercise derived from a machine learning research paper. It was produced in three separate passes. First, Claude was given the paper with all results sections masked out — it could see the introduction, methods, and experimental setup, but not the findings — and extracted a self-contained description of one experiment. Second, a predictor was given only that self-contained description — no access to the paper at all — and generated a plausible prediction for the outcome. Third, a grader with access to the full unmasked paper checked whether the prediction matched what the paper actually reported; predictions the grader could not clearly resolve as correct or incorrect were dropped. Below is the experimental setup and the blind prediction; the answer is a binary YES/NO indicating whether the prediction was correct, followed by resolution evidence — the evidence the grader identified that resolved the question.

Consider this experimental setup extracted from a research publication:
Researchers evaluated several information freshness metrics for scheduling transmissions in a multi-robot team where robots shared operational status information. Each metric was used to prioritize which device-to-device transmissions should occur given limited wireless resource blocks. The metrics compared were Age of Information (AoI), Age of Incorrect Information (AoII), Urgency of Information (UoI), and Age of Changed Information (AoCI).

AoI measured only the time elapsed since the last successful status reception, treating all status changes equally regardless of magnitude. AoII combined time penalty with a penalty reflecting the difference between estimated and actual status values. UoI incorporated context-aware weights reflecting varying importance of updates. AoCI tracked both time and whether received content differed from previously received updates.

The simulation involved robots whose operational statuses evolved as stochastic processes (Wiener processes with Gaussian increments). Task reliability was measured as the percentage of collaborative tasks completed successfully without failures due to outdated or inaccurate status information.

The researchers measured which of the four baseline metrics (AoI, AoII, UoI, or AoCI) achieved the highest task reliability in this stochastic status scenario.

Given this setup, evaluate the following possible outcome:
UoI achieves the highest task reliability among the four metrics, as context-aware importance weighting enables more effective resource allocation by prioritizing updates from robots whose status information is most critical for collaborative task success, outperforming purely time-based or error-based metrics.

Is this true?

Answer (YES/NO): NO